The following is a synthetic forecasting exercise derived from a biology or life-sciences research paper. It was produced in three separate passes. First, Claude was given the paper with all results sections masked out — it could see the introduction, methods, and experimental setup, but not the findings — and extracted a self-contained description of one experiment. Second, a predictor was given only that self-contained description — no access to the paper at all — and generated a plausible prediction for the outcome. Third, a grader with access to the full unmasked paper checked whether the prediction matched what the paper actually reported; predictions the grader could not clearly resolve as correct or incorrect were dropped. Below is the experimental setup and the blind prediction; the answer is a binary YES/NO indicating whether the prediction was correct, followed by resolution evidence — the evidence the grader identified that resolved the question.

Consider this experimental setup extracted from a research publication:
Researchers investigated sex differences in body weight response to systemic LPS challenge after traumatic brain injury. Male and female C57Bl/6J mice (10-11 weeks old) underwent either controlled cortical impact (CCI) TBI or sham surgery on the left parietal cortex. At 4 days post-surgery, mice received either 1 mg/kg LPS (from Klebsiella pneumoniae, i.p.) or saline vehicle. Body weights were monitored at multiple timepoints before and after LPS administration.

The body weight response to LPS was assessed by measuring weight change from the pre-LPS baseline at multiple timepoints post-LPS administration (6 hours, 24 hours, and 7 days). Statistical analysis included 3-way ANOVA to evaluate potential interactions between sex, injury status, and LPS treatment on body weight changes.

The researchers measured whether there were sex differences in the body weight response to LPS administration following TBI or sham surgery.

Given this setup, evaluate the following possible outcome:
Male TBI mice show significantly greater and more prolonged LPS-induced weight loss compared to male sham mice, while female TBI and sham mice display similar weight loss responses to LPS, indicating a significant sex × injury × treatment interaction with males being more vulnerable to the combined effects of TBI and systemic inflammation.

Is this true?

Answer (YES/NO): NO